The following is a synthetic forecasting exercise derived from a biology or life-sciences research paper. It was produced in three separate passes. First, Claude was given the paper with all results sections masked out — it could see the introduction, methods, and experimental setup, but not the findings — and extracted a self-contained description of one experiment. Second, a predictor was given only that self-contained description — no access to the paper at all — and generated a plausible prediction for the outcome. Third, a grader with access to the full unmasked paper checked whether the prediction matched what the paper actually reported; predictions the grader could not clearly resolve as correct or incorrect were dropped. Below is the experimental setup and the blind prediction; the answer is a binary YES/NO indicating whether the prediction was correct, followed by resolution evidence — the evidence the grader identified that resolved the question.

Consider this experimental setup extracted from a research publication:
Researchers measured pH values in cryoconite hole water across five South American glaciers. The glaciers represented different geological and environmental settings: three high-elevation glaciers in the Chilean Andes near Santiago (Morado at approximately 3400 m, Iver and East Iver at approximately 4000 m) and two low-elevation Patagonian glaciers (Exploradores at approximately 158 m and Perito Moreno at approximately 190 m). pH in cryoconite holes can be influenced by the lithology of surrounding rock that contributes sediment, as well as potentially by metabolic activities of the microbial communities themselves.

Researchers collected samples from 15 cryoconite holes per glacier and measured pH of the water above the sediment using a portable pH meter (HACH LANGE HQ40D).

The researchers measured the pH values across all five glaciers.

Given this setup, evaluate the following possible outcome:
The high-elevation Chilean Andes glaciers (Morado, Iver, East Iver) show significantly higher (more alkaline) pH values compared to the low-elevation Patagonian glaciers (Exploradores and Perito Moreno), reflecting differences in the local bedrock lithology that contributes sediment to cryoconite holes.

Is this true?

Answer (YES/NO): NO